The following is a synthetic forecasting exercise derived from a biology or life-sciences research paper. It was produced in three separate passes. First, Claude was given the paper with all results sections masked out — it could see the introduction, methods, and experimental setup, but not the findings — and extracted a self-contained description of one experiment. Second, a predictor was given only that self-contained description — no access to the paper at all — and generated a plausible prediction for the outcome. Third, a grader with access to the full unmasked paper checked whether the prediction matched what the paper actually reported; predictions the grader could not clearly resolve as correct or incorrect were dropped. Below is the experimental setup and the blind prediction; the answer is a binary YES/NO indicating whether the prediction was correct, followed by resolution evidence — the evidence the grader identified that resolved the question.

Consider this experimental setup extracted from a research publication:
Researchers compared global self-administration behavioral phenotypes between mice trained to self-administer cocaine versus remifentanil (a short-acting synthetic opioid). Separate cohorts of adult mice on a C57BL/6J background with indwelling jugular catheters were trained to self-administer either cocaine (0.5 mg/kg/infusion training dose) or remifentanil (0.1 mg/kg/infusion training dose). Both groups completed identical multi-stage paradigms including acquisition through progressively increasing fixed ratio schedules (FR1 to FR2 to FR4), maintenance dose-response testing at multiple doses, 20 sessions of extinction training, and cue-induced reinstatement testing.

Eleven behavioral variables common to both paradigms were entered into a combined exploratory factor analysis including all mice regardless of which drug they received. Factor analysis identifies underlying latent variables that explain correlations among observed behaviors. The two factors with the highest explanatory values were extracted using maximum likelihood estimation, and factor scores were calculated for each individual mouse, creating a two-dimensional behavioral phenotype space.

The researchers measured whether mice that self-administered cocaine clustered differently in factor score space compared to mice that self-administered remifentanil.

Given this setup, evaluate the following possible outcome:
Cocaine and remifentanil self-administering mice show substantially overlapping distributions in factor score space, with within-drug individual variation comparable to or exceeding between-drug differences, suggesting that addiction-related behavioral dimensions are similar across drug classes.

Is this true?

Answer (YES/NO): NO